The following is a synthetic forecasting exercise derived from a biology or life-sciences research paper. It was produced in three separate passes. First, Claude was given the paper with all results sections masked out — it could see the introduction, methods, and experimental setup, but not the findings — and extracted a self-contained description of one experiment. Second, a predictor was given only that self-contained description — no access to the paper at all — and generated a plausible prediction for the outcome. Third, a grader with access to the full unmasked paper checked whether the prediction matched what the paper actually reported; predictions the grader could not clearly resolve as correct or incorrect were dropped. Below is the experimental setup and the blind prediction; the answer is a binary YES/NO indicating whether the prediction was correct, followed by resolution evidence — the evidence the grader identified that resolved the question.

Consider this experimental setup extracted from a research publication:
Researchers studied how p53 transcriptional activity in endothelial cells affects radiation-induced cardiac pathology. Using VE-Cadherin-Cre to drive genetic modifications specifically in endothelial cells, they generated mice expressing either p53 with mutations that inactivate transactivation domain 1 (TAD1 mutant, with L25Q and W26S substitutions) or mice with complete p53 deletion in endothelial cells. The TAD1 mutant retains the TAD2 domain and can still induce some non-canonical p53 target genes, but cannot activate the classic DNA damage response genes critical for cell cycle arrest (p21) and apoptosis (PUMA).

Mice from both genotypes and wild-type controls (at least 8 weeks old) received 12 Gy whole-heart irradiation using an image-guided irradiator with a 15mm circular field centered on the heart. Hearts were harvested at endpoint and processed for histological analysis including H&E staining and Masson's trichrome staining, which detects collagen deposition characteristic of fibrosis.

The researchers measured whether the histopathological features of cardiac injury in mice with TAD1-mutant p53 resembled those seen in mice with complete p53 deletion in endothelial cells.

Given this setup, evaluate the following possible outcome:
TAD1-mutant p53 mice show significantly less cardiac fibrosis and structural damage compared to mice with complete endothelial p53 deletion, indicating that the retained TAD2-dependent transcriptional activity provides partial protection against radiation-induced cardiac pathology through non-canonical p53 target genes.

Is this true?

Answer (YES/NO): YES